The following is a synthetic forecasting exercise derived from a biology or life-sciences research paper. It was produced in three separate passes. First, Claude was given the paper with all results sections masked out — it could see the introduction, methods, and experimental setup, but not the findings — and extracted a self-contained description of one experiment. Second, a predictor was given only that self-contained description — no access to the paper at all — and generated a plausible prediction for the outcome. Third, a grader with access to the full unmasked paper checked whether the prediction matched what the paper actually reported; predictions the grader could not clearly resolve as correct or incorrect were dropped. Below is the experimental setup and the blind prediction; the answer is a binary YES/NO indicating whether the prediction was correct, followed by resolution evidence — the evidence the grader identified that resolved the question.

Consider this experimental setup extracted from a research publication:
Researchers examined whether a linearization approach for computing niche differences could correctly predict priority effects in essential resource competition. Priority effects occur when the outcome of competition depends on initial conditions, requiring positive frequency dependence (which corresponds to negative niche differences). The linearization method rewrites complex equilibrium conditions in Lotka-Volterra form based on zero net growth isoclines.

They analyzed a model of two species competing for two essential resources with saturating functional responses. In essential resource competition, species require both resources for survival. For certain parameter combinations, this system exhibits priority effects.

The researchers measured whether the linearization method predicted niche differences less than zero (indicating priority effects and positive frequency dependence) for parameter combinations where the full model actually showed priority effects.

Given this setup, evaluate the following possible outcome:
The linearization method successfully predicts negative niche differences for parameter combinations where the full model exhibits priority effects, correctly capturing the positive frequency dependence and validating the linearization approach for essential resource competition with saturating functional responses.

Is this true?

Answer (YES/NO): NO